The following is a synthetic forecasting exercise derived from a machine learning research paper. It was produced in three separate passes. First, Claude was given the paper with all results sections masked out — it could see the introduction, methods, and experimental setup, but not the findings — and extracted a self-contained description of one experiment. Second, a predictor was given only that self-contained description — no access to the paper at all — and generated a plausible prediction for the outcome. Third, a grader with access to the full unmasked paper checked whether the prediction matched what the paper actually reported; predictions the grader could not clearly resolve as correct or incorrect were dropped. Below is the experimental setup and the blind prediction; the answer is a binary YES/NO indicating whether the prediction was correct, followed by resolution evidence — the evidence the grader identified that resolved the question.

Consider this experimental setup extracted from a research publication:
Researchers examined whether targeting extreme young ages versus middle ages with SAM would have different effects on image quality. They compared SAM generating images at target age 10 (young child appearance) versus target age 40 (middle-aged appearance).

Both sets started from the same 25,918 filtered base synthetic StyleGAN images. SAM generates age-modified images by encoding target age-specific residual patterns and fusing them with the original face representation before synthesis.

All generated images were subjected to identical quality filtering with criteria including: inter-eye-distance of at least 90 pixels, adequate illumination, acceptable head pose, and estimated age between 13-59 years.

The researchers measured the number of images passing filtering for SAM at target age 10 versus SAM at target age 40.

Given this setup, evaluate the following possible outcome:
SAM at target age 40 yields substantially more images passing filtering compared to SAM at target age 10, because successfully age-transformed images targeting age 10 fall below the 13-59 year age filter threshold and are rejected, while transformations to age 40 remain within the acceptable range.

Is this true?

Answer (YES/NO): YES